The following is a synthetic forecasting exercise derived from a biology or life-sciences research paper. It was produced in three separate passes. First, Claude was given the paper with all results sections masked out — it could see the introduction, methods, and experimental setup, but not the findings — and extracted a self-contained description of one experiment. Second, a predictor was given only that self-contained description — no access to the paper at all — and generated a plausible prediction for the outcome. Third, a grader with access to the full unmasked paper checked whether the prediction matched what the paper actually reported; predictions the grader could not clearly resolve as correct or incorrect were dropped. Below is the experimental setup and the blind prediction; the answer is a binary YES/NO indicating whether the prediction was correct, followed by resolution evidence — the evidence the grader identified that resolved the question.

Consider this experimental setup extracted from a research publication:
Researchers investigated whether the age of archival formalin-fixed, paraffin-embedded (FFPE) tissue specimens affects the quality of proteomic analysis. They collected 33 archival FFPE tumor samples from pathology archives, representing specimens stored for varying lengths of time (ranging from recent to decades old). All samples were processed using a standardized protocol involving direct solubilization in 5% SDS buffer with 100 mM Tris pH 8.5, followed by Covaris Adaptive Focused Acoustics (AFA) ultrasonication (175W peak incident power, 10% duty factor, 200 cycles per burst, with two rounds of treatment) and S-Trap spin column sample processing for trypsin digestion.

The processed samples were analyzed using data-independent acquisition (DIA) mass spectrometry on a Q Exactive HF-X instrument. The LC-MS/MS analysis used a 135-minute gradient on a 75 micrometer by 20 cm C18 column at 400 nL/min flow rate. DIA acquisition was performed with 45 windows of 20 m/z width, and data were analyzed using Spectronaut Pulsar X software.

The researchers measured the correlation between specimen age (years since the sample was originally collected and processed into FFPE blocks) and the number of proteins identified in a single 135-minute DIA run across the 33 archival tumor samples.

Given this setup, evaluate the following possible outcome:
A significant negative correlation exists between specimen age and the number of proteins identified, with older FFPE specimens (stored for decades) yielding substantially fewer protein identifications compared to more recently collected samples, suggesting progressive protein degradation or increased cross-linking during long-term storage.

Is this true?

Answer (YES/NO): NO